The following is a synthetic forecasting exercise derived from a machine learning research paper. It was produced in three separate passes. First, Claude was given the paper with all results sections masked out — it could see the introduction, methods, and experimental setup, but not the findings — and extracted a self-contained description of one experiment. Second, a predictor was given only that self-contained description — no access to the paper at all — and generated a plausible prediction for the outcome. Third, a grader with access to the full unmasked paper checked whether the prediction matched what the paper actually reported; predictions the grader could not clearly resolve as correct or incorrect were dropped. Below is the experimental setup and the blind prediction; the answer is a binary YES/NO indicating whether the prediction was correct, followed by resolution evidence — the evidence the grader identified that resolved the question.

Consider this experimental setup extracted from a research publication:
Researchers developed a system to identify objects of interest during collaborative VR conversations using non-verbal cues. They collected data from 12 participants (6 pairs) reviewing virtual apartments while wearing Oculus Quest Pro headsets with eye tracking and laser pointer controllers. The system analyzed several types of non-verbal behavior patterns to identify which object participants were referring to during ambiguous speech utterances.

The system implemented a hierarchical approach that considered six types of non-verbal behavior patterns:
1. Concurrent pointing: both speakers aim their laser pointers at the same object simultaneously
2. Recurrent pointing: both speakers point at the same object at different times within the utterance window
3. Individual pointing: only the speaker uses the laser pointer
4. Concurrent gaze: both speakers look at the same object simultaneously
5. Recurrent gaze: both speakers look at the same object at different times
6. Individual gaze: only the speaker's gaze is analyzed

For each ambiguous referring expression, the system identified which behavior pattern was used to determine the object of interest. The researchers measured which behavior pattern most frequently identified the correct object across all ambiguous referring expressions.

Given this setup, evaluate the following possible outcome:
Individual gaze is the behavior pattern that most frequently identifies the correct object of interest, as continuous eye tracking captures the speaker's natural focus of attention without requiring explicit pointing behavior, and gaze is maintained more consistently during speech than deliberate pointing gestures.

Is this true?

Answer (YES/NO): NO